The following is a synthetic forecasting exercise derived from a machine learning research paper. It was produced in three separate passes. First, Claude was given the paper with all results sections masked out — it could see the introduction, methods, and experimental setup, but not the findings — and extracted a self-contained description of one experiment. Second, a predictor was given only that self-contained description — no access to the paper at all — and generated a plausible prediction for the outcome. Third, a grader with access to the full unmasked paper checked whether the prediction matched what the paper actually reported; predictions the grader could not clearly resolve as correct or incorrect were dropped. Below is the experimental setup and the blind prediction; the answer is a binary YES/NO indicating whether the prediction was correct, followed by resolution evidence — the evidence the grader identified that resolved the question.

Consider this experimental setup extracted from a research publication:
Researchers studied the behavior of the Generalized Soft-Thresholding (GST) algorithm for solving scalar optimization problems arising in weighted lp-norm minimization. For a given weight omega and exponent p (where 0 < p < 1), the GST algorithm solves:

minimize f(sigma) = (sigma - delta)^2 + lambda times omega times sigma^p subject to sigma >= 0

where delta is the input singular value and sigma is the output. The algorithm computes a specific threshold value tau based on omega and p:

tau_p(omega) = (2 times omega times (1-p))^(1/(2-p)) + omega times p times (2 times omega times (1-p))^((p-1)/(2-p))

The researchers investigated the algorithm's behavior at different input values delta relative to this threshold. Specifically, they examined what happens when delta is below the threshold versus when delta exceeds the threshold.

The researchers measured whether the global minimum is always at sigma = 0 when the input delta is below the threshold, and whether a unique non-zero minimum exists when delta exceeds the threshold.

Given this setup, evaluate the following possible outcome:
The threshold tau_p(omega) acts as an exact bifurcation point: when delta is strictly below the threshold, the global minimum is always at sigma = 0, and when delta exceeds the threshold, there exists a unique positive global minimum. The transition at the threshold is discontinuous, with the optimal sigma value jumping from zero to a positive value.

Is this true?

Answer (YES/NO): YES